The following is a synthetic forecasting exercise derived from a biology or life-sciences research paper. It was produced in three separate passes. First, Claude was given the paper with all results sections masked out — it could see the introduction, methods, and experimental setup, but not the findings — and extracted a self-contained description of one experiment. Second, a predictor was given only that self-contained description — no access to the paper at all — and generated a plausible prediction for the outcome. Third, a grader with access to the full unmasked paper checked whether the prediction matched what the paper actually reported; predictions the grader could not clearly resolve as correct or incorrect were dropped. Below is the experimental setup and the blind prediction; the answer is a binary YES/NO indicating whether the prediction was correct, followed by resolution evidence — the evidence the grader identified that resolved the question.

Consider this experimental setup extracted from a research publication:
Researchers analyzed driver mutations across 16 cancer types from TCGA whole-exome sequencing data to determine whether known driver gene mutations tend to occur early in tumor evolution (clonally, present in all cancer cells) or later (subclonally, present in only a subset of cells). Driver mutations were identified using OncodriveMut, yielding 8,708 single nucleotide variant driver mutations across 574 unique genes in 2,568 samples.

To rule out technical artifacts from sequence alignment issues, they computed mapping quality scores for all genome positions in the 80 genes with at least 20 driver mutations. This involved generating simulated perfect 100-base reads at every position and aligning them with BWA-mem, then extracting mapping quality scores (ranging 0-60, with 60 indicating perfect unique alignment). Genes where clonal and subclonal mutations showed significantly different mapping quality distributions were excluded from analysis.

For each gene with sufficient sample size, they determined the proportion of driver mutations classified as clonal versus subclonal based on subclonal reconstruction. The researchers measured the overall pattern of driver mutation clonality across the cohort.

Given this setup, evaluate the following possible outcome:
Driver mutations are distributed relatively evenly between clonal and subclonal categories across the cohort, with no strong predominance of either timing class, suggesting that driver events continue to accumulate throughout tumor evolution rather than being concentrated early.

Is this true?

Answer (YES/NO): NO